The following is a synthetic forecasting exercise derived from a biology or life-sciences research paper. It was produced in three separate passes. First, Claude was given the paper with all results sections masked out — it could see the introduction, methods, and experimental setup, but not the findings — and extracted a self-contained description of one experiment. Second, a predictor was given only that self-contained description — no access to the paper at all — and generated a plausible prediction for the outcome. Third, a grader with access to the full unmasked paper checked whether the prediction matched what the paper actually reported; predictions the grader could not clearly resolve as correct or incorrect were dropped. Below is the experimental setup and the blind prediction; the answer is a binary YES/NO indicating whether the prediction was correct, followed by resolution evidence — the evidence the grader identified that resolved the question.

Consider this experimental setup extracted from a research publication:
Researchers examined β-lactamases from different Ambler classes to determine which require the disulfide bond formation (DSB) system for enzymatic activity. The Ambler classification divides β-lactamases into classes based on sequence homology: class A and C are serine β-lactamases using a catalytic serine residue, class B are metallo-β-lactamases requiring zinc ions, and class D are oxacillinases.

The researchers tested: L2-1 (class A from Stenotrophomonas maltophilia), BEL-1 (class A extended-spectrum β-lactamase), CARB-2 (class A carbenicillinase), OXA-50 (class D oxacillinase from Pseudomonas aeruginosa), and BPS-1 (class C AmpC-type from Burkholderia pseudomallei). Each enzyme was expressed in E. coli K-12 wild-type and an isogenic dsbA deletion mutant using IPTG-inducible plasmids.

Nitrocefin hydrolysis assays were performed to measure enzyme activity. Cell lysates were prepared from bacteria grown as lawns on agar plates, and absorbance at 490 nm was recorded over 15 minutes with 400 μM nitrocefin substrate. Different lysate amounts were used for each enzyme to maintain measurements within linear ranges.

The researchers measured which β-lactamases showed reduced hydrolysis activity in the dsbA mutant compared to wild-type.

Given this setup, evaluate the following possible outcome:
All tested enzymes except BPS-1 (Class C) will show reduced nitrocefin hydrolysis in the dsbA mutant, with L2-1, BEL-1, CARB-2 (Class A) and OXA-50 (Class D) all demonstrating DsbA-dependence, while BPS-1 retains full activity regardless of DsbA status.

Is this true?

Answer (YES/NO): NO